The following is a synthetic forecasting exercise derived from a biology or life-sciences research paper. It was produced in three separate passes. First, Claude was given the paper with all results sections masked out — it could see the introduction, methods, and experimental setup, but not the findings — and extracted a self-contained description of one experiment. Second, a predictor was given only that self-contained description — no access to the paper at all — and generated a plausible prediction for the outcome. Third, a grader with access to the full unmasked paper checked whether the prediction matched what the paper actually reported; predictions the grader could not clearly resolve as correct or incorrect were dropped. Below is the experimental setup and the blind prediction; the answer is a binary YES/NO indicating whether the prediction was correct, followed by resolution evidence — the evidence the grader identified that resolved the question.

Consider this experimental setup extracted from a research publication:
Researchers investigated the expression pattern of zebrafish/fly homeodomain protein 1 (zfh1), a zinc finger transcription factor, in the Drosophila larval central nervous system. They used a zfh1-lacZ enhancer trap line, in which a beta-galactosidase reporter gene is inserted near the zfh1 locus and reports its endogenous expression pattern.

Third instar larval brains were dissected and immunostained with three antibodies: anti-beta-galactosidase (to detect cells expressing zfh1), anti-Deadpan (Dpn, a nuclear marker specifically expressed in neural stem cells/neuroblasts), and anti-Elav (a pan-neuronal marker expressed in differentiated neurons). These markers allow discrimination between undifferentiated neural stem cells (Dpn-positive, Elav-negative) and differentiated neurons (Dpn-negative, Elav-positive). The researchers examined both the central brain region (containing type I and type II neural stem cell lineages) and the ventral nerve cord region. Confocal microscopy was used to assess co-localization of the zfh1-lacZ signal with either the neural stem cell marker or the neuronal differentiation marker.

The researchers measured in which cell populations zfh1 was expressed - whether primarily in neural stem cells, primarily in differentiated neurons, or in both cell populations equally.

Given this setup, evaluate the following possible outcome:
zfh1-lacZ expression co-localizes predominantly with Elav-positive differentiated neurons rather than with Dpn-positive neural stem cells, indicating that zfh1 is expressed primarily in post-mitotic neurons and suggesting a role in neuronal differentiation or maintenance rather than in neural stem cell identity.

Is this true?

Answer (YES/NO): NO